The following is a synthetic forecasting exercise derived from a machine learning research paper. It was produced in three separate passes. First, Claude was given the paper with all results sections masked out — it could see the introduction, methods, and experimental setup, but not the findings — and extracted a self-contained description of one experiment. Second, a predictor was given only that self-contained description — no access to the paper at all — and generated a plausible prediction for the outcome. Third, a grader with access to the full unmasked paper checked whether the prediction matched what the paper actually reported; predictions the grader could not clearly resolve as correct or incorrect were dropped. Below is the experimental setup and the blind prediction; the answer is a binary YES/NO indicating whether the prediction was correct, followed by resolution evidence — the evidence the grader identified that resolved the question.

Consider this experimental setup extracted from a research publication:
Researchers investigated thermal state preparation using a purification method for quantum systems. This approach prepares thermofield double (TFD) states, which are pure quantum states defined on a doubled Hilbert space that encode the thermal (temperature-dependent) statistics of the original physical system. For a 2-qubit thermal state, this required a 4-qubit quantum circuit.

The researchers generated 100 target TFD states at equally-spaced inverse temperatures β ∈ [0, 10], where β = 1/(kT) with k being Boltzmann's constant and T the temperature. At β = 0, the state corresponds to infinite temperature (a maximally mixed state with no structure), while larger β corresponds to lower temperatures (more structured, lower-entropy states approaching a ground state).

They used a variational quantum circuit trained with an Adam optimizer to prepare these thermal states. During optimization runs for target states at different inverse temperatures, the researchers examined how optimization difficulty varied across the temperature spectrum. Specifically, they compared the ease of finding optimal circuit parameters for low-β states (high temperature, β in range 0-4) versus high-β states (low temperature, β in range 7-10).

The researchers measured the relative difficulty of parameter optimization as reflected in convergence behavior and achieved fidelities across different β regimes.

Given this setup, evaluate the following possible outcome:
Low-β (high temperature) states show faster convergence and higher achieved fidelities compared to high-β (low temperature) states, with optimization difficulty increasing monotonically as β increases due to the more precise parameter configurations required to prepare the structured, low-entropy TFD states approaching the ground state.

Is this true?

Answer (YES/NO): NO